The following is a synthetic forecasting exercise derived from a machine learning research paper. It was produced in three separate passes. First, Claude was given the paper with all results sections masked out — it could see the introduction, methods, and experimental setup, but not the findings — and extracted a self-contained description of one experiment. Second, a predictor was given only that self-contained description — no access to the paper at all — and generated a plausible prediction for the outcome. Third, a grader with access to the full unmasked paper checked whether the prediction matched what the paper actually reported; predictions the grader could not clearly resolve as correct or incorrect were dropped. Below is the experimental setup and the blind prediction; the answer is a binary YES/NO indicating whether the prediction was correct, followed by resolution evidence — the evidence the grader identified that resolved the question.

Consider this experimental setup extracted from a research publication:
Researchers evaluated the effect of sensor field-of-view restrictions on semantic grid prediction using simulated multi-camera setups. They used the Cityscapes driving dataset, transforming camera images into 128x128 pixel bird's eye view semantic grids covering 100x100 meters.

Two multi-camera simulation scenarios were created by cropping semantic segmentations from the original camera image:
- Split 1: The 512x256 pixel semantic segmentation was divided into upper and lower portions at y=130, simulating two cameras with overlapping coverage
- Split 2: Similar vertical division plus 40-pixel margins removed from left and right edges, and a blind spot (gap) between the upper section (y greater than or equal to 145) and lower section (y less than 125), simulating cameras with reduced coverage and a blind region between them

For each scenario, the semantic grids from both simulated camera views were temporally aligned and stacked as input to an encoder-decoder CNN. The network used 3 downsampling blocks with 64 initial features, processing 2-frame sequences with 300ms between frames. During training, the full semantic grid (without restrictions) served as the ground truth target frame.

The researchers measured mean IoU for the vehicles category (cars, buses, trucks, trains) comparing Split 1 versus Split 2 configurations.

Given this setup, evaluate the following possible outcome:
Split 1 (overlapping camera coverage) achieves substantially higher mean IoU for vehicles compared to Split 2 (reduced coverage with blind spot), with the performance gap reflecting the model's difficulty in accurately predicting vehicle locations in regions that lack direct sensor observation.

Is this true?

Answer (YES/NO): NO